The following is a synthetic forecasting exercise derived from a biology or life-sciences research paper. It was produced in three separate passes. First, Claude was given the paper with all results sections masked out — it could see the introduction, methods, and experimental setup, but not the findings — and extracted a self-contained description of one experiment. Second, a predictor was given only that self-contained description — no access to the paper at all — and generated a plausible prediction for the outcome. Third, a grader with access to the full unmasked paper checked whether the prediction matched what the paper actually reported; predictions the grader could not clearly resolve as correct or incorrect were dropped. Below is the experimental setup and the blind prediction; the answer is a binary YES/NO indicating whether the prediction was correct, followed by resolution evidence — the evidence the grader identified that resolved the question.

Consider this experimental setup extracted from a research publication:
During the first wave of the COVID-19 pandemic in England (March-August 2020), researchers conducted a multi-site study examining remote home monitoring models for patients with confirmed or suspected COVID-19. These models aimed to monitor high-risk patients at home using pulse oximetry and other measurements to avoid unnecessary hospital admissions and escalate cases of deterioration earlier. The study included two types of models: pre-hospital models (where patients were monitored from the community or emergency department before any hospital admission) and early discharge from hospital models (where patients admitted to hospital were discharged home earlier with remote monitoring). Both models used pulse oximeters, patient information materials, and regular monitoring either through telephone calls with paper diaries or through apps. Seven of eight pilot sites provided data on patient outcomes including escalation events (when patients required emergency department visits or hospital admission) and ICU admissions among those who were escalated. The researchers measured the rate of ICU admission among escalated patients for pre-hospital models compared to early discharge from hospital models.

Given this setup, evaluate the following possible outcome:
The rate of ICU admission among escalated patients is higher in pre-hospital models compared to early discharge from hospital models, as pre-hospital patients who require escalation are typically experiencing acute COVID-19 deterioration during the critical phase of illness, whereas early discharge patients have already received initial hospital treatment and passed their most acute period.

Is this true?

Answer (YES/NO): NO